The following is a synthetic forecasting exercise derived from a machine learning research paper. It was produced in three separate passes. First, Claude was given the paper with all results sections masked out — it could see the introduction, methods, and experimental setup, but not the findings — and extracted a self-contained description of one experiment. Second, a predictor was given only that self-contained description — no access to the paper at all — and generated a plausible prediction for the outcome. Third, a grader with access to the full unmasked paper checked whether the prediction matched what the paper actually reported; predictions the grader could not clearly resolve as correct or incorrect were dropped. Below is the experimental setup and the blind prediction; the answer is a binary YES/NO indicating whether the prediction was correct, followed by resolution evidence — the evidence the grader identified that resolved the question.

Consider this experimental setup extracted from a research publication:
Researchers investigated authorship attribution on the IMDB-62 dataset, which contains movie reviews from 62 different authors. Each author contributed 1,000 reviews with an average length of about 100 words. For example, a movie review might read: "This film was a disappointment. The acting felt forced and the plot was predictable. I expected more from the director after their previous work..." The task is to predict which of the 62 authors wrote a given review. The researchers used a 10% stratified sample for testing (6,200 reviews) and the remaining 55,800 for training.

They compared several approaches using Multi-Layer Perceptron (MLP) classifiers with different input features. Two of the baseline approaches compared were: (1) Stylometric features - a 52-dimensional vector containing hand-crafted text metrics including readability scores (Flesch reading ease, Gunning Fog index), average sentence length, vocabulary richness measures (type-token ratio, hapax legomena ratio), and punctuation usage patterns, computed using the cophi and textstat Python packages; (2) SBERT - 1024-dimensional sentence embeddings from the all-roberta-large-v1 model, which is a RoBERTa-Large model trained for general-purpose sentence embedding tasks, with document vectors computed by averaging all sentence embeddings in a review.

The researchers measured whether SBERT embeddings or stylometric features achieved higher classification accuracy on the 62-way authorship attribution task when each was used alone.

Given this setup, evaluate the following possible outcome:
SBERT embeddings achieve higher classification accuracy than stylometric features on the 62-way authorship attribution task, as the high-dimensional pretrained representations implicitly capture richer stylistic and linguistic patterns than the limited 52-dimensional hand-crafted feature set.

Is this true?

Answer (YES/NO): YES